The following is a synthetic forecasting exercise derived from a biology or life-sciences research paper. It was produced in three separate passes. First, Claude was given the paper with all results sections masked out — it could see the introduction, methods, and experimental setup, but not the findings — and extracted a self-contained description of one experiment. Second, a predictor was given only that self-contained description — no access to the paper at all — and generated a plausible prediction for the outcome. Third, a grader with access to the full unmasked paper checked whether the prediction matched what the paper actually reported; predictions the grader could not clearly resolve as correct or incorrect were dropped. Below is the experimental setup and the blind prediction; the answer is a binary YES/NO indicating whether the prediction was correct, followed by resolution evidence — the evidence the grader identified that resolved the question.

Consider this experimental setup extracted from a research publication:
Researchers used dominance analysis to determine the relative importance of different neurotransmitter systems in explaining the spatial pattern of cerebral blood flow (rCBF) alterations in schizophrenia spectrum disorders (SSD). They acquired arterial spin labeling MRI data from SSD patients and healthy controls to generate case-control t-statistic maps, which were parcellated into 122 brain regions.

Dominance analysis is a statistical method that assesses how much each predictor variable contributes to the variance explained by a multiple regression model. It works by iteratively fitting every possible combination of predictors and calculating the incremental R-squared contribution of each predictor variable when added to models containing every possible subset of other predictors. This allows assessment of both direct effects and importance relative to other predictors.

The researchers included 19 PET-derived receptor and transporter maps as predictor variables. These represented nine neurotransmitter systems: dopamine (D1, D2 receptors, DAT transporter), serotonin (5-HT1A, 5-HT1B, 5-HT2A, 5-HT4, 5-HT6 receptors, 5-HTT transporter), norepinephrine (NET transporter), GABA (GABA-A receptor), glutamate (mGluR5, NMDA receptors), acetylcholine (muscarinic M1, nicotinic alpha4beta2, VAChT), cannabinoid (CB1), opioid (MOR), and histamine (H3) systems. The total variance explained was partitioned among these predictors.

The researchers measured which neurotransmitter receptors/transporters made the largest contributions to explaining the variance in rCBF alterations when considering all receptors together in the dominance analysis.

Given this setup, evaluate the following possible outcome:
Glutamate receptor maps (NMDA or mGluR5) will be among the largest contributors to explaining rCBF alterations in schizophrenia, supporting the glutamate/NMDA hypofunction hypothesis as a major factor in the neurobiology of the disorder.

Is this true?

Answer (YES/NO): NO